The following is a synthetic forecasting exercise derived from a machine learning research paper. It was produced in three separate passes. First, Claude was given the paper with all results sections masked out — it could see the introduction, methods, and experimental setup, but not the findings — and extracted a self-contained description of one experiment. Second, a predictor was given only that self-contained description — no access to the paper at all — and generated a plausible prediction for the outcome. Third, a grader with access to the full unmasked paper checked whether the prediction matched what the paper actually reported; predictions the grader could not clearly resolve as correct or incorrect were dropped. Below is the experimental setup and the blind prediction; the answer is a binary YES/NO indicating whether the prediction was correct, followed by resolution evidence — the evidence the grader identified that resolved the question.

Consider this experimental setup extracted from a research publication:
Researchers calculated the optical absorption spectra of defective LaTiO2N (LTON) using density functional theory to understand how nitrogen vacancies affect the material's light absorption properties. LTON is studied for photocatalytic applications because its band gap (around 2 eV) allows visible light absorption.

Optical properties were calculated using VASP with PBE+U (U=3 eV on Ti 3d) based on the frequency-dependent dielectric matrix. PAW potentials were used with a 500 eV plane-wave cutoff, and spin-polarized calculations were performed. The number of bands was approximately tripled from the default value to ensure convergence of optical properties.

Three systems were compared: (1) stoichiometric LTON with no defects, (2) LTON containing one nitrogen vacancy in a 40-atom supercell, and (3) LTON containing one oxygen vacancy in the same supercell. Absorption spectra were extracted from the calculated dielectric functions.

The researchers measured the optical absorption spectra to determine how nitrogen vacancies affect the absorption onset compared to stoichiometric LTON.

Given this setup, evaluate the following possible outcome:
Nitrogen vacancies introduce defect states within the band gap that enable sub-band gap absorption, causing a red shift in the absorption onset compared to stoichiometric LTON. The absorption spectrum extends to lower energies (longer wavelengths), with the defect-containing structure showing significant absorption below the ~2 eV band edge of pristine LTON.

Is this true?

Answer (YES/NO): YES